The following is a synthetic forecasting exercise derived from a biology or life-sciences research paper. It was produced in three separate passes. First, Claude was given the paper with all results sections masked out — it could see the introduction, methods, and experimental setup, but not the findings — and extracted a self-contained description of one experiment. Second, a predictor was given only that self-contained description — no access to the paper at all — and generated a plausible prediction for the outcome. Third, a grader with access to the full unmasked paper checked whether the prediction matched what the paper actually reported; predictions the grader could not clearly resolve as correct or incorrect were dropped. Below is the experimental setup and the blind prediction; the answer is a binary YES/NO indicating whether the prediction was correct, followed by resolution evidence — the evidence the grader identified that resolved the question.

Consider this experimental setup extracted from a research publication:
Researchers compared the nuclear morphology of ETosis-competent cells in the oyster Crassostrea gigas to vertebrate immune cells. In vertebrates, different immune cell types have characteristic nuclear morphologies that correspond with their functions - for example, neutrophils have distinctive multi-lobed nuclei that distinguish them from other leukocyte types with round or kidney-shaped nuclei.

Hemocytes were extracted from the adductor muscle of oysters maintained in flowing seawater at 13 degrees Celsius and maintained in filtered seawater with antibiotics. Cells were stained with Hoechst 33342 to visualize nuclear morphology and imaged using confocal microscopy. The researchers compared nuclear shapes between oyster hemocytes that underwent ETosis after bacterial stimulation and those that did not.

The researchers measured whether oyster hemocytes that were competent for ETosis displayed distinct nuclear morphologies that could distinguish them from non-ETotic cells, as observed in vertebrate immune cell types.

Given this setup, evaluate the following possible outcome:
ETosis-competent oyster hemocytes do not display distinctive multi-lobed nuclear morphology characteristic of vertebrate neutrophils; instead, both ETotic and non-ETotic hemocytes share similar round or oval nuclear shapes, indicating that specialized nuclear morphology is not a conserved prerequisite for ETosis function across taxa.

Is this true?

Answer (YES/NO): YES